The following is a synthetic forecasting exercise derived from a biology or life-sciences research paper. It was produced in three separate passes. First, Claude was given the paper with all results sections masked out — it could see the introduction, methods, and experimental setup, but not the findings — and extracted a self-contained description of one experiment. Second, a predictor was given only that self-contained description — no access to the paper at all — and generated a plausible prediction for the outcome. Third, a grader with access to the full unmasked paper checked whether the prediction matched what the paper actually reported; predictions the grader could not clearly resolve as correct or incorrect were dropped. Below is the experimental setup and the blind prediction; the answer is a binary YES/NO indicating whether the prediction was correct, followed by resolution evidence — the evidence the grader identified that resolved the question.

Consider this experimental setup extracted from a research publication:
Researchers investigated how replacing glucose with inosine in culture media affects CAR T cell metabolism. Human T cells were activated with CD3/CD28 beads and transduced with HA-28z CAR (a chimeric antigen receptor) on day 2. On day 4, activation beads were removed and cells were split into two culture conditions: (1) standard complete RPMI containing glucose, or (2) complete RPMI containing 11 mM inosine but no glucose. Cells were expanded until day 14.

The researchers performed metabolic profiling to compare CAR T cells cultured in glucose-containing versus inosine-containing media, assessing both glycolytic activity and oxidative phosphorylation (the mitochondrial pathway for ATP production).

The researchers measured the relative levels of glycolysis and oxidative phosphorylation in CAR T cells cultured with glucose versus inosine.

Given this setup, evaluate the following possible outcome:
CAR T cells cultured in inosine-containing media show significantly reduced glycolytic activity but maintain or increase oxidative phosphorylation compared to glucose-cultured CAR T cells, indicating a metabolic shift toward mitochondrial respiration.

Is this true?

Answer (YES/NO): YES